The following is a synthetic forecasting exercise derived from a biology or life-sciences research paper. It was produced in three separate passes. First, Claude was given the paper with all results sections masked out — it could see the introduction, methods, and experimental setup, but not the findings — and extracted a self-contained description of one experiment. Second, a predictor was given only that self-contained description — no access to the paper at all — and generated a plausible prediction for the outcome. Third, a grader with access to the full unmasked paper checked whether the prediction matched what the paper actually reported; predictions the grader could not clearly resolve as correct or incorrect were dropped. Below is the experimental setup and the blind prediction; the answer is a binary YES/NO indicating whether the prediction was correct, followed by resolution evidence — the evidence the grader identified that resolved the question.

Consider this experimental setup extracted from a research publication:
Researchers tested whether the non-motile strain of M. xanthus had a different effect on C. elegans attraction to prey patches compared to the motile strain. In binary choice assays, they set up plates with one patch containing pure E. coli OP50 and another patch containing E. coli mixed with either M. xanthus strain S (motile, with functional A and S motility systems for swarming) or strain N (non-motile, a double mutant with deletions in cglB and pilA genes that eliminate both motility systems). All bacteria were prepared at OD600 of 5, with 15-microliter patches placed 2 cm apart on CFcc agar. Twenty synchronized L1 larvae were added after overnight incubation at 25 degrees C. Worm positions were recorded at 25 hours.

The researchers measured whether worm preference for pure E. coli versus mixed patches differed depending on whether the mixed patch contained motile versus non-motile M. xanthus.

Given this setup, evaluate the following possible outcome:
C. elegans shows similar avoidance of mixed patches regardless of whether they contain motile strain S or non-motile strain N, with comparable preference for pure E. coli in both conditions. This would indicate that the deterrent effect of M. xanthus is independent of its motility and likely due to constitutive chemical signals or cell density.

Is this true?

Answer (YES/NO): YES